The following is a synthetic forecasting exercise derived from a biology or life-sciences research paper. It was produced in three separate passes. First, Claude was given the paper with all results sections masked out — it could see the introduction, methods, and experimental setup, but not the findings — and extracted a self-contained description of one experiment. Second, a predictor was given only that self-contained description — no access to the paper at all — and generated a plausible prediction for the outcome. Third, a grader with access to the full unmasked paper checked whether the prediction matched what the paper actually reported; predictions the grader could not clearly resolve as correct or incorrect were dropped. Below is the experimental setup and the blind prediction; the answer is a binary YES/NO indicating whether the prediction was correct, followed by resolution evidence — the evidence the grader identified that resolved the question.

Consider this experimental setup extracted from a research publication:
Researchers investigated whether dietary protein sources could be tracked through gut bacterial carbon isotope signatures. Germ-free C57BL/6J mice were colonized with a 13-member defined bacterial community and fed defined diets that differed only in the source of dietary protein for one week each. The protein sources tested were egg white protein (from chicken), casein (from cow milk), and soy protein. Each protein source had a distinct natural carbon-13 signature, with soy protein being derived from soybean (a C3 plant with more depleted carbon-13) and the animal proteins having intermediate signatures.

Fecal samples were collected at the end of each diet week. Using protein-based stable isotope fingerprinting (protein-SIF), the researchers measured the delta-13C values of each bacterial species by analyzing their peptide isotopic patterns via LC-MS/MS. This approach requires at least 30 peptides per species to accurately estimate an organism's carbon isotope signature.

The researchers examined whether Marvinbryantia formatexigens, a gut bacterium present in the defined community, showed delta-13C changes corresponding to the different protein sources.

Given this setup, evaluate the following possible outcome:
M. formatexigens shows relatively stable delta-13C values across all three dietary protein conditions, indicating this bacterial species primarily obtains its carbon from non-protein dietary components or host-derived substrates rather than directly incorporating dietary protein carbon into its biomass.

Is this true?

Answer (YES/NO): NO